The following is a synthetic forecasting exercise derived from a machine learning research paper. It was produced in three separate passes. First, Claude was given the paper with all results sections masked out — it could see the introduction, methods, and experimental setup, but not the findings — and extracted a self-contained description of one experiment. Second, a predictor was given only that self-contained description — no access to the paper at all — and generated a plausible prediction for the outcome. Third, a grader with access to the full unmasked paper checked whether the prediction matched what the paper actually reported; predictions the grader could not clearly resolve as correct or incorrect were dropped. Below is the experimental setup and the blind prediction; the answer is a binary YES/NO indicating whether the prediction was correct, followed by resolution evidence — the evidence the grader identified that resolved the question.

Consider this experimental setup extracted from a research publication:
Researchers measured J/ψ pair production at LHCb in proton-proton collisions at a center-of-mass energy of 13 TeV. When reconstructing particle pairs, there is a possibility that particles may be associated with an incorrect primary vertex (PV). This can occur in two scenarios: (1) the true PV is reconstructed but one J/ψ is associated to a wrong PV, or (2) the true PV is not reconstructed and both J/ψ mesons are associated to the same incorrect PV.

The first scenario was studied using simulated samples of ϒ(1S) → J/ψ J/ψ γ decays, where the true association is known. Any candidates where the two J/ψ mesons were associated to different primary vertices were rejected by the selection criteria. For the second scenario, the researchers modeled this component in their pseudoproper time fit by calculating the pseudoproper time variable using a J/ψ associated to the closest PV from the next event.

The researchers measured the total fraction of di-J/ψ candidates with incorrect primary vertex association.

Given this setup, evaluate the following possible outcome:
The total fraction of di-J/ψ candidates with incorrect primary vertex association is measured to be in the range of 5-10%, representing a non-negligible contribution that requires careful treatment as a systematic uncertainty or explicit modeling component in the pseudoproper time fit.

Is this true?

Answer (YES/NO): NO